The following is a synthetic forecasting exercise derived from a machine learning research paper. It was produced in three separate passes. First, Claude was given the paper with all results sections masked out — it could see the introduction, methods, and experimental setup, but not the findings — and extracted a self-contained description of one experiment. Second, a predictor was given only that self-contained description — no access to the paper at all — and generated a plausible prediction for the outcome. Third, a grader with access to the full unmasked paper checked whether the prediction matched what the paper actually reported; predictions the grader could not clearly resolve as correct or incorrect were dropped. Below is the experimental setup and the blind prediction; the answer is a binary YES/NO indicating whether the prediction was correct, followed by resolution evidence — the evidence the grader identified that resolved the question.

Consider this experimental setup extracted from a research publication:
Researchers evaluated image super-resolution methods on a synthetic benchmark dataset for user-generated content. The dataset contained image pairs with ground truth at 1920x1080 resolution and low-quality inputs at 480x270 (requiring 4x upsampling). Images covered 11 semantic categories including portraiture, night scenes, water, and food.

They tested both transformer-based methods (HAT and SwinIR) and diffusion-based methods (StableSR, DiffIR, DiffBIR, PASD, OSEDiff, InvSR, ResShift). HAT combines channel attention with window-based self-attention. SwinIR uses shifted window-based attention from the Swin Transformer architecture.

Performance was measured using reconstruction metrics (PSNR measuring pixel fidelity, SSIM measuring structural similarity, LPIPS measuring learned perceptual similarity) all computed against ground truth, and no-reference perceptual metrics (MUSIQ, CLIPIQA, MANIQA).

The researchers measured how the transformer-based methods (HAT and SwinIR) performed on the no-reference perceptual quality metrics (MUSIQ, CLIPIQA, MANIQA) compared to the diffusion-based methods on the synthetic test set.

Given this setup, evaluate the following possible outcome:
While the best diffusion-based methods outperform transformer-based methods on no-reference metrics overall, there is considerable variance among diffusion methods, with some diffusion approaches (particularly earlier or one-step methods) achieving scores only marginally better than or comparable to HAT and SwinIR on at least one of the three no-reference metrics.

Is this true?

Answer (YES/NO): NO